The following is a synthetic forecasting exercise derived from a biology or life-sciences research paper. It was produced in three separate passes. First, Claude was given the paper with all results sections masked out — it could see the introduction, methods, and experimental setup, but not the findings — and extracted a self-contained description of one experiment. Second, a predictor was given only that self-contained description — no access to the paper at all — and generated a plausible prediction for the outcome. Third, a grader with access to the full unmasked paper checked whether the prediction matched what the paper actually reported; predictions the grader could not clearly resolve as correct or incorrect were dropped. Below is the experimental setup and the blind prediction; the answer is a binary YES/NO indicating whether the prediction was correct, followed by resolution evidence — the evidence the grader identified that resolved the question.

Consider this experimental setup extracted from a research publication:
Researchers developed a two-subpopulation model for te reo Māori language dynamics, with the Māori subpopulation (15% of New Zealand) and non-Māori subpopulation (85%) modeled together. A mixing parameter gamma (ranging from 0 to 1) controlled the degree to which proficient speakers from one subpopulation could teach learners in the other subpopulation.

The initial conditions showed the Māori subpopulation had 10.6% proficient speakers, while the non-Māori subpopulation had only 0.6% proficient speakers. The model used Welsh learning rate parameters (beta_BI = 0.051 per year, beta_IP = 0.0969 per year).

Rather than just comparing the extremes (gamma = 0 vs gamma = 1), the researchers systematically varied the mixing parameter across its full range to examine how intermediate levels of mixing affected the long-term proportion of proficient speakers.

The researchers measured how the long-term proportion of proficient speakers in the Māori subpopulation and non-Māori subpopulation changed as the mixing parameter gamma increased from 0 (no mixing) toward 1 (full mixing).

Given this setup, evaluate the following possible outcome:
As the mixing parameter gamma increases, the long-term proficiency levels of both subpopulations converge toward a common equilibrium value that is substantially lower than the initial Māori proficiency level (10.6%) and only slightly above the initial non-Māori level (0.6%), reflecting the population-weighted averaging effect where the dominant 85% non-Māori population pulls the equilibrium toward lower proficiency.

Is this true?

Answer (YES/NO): NO